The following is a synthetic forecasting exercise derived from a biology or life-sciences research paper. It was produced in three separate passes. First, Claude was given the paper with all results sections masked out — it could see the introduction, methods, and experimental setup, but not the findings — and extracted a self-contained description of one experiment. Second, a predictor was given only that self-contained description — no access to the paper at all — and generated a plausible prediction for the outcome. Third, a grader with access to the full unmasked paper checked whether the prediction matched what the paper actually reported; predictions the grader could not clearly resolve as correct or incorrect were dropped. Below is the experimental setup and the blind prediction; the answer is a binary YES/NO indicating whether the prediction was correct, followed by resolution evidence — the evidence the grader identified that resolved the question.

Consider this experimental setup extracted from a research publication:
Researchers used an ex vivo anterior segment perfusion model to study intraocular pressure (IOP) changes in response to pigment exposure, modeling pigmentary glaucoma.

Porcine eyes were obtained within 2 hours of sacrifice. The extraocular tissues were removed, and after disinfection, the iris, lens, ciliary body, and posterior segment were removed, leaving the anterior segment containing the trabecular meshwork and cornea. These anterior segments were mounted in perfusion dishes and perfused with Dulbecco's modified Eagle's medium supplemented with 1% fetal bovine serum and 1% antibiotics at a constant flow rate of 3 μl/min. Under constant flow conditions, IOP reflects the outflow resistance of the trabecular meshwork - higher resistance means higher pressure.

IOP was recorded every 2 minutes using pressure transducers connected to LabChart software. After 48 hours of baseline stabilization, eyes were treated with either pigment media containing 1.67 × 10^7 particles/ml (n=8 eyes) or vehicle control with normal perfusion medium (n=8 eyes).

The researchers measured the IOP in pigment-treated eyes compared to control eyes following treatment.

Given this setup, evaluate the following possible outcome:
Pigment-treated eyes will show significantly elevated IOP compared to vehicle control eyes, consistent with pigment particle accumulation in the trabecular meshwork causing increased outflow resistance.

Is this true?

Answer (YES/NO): YES